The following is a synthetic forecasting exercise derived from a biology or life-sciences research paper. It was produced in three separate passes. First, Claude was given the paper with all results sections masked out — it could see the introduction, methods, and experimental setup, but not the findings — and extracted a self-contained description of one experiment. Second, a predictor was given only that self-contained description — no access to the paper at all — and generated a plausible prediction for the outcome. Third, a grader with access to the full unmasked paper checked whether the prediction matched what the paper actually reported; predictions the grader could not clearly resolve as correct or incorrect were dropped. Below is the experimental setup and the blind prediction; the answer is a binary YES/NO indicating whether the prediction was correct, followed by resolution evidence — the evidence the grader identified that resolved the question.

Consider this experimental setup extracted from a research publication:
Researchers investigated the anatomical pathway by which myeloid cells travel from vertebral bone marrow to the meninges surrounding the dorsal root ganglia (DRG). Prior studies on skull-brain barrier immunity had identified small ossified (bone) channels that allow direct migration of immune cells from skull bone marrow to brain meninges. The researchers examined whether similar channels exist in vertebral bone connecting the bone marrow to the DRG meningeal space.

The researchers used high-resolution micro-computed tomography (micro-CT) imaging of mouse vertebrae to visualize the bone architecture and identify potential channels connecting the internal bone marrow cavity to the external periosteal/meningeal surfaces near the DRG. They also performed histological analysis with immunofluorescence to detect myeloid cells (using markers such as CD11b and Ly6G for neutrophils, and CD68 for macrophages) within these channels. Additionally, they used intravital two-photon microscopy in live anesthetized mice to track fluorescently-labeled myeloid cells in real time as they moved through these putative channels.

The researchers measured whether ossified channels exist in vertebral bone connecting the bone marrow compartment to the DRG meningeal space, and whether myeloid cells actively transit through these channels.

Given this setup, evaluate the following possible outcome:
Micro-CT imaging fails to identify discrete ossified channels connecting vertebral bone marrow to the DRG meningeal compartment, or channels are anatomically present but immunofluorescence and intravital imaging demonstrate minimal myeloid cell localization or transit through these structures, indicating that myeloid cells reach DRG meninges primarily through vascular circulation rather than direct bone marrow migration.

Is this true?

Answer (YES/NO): NO